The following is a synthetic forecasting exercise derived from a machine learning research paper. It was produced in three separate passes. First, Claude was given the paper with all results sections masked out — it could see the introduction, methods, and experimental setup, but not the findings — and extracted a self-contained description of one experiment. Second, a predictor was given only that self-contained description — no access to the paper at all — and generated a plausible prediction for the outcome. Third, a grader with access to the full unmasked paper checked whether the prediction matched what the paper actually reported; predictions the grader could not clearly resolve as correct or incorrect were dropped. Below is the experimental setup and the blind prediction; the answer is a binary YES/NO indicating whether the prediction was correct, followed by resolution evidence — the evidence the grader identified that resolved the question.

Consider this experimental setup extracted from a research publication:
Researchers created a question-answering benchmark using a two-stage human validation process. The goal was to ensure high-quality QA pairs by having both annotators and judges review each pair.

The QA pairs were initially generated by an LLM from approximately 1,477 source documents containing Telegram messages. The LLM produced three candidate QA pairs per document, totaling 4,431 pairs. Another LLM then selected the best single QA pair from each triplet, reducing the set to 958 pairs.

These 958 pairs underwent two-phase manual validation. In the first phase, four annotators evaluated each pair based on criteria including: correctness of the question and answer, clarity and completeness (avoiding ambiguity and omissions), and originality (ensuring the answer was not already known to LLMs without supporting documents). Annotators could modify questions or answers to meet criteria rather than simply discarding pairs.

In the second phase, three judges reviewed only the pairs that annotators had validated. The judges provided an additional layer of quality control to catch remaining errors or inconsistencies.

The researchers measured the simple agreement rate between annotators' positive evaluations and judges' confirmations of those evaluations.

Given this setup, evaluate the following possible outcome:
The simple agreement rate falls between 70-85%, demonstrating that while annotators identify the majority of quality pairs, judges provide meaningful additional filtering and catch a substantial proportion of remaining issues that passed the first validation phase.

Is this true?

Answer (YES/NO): NO